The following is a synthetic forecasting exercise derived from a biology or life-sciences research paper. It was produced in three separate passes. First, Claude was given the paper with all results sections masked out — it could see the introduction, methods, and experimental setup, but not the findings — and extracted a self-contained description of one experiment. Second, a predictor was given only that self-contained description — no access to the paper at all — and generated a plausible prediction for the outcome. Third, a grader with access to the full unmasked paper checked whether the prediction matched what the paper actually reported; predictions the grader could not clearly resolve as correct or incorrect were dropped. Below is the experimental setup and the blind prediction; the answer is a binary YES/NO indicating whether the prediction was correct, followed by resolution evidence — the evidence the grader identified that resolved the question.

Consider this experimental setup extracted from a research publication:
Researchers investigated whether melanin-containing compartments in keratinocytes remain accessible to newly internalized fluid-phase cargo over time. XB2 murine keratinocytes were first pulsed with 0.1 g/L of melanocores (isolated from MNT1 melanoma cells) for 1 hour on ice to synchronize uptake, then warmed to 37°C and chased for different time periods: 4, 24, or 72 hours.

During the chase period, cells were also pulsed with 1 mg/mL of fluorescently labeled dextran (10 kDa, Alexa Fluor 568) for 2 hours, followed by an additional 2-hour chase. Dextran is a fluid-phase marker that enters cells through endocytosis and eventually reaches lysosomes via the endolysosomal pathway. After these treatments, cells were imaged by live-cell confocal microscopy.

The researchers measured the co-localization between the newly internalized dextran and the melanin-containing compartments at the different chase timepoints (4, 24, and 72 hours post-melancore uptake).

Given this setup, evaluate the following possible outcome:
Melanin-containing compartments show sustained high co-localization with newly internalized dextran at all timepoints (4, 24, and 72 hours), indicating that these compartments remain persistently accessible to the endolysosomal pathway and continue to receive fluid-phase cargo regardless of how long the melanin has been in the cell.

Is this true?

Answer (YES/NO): NO